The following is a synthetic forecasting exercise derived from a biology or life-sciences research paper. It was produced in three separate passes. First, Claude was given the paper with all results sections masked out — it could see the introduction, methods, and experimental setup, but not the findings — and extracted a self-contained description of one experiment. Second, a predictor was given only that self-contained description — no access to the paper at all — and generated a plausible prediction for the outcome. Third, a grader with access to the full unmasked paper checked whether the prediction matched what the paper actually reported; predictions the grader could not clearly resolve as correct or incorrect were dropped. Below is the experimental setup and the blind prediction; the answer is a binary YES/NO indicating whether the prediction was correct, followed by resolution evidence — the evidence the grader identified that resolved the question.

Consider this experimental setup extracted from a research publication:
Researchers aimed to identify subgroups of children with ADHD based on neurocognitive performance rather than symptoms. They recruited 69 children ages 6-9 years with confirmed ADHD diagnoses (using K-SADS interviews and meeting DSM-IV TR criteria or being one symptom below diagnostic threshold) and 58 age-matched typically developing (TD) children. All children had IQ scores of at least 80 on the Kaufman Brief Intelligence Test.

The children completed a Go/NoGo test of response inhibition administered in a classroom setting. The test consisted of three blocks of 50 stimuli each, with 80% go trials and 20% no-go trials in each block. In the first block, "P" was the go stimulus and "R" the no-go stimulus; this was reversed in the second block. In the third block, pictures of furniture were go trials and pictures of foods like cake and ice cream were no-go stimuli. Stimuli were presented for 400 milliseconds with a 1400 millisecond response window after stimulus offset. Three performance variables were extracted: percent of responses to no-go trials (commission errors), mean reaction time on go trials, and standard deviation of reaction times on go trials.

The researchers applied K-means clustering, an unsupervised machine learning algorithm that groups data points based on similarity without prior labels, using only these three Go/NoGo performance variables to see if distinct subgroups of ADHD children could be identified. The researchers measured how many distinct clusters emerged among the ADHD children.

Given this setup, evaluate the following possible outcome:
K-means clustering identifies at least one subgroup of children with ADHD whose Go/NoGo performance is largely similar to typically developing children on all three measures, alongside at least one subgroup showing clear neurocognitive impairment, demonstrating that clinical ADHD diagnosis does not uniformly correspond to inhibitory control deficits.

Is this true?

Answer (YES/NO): NO